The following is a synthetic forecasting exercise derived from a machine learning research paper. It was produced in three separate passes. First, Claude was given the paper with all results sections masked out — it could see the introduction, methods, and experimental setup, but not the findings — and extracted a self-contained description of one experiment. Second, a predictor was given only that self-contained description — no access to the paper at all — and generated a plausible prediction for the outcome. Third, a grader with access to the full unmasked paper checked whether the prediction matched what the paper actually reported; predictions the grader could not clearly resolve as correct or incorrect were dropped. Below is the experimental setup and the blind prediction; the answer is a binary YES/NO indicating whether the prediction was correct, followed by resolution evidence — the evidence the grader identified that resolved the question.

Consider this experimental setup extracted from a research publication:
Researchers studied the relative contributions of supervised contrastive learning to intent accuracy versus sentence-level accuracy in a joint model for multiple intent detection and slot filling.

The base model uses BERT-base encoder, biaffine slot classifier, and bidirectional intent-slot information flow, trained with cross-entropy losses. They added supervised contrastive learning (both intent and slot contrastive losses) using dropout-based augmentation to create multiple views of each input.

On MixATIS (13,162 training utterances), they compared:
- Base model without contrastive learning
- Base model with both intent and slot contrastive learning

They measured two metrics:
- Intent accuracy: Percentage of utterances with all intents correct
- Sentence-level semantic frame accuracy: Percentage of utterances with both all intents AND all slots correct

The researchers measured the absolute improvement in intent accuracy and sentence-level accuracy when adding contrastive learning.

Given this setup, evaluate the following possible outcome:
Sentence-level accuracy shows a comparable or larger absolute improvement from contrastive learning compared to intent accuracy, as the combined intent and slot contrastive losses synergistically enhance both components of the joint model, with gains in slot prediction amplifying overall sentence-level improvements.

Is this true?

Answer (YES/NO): YES